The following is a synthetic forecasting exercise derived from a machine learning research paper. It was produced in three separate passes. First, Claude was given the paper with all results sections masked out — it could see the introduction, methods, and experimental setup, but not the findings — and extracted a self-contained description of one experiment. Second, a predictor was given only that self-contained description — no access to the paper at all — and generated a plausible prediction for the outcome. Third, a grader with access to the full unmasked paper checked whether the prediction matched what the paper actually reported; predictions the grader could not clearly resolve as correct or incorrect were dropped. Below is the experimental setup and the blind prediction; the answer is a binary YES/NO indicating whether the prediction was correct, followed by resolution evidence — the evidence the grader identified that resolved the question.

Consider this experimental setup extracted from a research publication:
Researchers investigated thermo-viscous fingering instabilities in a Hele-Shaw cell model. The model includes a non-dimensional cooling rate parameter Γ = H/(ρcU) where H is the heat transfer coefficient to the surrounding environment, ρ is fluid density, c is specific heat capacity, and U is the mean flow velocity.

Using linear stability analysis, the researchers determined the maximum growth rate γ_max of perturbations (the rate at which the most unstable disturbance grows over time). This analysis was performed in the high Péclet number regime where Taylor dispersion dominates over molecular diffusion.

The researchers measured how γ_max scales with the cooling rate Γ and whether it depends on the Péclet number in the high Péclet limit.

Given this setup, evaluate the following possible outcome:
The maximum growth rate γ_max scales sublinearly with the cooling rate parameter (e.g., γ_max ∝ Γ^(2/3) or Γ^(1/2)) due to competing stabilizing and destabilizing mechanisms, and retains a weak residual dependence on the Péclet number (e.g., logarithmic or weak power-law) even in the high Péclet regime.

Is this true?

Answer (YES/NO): NO